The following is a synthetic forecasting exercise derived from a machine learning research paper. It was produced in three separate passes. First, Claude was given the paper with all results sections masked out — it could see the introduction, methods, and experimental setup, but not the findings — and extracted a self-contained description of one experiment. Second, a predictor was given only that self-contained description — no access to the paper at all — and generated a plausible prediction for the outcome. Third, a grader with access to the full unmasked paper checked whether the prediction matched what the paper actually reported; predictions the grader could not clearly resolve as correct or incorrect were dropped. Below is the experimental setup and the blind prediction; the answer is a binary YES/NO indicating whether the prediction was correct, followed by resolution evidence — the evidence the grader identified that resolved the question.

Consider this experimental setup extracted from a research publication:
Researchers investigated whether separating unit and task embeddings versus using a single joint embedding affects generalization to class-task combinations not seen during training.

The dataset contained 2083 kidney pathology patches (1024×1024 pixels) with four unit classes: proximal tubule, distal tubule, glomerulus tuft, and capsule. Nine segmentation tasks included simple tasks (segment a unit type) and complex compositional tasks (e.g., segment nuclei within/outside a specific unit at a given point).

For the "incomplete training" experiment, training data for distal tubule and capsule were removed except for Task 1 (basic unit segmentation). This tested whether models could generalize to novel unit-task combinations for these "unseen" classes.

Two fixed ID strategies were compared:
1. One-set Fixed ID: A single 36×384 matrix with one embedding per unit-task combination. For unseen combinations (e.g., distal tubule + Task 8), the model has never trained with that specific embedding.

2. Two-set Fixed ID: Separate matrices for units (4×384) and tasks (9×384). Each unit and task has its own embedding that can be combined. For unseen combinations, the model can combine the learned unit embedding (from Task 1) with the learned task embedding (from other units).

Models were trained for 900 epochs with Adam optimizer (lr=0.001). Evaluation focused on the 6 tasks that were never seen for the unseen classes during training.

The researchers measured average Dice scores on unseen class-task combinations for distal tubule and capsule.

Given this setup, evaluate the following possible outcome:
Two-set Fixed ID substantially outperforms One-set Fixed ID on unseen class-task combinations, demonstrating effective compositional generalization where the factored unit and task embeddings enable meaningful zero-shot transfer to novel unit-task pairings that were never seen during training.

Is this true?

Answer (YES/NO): YES